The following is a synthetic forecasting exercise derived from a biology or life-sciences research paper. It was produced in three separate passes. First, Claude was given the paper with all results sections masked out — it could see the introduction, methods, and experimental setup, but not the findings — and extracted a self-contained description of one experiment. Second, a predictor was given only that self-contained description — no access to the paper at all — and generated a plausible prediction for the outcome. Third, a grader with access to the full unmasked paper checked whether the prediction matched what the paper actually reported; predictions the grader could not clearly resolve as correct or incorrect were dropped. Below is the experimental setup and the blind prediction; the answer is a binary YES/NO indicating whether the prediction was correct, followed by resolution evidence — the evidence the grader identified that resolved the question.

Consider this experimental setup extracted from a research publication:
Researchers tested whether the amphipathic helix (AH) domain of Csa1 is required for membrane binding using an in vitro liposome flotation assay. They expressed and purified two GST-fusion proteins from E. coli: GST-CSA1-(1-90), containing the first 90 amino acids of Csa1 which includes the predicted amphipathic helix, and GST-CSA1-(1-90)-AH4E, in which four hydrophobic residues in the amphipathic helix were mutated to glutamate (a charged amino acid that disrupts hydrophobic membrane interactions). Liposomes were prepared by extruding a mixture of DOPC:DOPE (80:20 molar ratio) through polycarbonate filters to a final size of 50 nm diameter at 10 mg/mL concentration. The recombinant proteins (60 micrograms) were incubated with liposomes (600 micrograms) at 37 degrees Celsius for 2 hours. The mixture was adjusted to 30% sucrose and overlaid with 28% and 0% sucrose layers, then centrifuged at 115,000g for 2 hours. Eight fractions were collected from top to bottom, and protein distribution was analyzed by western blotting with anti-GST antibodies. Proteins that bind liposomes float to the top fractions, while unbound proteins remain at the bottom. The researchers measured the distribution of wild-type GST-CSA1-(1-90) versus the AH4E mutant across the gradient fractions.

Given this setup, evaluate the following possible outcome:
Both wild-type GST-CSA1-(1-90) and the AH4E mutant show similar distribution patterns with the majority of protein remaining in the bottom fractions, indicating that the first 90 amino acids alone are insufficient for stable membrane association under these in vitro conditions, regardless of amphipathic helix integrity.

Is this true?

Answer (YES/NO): NO